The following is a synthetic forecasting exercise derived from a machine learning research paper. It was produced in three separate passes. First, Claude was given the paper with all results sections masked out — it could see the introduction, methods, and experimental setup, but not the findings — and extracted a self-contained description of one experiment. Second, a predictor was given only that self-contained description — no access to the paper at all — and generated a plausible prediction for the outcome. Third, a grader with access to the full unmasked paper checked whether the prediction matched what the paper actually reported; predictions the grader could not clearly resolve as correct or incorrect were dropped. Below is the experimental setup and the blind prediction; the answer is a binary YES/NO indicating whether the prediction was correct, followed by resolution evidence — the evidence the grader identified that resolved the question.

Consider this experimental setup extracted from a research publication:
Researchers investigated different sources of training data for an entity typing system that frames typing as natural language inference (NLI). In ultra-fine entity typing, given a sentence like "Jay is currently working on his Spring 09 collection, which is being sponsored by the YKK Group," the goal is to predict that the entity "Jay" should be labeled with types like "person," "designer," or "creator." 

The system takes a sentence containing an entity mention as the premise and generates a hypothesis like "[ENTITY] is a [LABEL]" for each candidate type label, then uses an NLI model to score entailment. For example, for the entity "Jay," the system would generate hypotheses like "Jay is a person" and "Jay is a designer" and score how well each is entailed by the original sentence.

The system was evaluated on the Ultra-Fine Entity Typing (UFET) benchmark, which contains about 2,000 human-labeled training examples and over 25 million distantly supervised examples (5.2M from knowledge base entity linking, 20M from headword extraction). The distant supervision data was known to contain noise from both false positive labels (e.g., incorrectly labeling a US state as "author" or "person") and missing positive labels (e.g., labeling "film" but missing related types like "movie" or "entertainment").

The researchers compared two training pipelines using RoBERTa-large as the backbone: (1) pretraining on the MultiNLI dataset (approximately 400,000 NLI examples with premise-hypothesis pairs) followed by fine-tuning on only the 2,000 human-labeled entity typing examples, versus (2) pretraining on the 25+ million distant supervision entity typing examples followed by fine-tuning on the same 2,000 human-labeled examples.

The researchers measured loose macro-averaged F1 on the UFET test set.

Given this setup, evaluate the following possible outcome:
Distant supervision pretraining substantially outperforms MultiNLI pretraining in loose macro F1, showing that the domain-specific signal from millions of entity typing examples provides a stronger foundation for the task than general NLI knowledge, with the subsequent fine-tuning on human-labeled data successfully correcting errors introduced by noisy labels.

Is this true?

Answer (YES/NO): NO